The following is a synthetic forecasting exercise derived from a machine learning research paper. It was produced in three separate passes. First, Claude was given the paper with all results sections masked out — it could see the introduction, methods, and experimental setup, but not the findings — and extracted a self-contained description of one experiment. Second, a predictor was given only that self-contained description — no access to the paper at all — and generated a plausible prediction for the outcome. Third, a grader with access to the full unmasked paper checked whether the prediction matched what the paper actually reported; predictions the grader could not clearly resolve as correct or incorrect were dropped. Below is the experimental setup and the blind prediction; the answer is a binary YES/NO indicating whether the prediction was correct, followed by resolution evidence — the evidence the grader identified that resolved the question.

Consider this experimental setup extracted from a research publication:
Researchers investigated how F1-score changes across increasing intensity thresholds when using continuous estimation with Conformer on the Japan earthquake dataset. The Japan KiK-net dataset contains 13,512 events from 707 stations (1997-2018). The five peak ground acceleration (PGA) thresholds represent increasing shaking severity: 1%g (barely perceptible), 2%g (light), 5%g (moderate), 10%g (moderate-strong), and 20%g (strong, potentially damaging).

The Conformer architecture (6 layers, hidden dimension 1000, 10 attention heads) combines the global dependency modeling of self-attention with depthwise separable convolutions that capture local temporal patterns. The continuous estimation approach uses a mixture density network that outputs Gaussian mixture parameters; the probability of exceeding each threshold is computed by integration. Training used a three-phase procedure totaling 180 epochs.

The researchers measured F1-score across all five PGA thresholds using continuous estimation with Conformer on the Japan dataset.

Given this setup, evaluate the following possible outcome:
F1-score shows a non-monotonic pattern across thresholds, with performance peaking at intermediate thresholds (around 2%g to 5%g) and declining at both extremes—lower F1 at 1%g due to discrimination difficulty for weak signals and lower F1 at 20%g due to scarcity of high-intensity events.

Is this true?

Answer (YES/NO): NO